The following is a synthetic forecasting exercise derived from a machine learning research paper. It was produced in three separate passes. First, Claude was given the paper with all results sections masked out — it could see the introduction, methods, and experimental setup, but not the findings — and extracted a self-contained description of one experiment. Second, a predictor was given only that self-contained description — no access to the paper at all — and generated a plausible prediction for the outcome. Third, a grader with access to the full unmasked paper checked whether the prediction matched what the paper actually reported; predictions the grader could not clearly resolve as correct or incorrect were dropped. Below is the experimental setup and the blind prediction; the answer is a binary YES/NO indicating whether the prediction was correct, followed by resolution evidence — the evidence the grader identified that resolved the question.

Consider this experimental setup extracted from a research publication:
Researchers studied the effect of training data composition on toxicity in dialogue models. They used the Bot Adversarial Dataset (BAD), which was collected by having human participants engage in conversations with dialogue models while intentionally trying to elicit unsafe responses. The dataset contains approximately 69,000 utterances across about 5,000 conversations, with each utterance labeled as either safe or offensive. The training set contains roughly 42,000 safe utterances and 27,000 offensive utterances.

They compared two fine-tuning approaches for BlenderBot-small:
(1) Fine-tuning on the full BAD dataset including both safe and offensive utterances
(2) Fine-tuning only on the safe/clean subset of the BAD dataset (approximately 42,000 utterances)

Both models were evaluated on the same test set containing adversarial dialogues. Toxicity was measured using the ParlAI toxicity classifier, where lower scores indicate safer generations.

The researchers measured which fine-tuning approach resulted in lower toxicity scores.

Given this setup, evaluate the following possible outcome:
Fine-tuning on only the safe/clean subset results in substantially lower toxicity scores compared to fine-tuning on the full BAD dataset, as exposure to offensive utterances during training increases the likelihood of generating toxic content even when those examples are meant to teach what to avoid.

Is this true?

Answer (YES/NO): YES